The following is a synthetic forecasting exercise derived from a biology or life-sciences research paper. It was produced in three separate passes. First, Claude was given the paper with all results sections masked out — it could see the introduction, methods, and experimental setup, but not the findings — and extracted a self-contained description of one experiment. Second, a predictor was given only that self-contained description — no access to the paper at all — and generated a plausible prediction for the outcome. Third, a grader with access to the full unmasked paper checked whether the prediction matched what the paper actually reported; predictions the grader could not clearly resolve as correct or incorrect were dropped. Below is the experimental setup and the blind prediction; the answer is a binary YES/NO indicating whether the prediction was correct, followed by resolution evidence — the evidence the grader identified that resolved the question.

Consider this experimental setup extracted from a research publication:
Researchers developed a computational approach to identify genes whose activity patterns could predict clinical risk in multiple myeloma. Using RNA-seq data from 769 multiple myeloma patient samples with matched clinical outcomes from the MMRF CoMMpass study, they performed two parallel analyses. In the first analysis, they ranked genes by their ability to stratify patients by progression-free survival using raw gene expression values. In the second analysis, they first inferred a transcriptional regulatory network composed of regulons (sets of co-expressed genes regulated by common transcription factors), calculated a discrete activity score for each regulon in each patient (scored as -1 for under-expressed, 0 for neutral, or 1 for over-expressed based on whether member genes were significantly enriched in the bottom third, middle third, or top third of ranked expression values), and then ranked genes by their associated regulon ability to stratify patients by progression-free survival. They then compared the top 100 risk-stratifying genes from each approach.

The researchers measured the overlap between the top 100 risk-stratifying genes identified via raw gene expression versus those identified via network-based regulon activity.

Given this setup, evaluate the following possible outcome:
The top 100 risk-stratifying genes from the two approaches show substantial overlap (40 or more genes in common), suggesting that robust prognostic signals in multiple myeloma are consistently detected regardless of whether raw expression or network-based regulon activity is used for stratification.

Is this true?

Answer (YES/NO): NO